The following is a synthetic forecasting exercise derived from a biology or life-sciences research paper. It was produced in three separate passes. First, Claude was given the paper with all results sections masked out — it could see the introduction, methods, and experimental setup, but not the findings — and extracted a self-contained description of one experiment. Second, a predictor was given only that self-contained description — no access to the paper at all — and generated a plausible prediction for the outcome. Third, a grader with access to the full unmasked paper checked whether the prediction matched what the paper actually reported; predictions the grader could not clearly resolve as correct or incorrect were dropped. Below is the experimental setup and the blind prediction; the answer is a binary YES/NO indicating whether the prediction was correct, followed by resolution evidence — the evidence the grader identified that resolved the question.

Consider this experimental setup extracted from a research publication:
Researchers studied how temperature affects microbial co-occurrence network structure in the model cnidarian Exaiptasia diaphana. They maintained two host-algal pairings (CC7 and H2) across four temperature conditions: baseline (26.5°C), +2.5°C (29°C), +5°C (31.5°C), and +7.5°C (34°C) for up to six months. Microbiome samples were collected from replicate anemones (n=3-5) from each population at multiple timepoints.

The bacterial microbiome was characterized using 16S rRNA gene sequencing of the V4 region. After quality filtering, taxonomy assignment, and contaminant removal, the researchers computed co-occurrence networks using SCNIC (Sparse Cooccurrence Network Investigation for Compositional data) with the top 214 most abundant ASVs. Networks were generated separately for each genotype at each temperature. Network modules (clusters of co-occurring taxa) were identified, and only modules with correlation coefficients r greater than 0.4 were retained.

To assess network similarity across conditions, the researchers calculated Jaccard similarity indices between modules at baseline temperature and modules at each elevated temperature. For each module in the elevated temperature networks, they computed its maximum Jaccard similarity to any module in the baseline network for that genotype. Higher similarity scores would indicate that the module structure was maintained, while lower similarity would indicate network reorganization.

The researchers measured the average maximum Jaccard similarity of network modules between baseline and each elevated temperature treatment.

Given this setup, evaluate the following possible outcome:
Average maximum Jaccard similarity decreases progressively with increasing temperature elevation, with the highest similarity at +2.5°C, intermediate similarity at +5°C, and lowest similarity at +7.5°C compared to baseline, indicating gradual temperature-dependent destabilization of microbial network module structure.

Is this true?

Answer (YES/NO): NO